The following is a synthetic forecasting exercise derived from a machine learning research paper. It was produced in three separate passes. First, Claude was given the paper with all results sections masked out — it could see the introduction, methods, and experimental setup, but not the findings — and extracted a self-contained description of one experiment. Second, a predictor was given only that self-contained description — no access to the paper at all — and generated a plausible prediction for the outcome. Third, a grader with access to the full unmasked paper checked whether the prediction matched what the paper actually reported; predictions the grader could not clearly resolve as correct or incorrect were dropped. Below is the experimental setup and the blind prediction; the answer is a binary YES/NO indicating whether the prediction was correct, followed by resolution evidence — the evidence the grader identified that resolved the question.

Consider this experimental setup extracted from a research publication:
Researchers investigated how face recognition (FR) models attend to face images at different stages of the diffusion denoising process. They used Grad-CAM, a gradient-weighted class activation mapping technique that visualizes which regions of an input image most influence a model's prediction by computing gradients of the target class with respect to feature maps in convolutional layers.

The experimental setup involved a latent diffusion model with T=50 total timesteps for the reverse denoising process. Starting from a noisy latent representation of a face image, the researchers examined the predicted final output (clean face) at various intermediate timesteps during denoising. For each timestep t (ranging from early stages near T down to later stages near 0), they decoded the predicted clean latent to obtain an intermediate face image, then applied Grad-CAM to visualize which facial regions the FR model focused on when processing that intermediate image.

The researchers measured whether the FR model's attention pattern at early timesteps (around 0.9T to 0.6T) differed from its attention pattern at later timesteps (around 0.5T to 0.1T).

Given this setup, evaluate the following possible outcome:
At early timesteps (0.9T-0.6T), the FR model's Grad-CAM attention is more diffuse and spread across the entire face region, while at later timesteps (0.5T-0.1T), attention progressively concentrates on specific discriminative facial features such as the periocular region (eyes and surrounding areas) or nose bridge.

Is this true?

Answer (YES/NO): YES